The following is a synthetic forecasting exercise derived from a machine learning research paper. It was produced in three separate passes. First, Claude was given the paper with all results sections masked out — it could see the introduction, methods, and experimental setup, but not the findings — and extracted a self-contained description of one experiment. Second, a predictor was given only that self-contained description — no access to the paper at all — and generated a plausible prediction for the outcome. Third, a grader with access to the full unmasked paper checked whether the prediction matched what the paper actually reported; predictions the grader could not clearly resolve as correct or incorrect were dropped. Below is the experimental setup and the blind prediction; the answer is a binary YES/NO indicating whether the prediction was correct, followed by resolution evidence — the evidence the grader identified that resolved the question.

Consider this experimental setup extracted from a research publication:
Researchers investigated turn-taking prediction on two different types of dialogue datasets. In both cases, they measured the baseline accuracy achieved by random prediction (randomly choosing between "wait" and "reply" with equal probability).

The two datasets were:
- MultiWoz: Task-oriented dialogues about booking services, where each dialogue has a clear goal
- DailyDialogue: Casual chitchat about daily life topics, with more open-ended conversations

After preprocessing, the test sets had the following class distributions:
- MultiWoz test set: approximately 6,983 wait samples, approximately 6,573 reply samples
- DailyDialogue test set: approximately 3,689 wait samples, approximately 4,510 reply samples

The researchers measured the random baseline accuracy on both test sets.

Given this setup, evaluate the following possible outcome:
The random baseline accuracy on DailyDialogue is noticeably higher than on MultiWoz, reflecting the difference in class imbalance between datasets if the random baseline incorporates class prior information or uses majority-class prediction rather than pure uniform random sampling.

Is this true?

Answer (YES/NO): YES